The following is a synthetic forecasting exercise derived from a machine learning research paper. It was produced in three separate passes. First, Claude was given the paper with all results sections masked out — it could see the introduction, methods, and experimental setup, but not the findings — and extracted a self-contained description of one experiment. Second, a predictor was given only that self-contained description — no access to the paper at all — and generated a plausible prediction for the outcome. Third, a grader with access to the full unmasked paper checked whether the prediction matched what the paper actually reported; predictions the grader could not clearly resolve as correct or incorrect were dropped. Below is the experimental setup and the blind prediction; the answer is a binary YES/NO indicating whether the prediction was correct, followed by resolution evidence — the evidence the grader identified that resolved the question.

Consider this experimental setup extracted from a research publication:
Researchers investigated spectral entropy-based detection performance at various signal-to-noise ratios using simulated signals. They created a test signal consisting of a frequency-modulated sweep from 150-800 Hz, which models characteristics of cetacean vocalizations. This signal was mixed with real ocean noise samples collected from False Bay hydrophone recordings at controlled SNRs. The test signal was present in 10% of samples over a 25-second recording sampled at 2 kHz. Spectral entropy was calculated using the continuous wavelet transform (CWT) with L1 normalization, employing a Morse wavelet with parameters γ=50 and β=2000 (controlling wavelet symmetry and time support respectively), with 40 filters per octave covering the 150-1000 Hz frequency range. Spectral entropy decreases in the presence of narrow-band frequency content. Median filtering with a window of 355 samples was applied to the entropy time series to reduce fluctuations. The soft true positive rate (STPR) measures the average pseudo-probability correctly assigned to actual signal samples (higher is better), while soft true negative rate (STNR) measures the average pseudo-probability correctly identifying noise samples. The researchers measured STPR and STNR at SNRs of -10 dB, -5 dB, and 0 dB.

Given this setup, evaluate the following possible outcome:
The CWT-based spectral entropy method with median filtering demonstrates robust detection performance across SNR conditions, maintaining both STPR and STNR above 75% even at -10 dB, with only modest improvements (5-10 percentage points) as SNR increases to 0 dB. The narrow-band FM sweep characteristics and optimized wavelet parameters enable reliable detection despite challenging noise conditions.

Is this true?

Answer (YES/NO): NO